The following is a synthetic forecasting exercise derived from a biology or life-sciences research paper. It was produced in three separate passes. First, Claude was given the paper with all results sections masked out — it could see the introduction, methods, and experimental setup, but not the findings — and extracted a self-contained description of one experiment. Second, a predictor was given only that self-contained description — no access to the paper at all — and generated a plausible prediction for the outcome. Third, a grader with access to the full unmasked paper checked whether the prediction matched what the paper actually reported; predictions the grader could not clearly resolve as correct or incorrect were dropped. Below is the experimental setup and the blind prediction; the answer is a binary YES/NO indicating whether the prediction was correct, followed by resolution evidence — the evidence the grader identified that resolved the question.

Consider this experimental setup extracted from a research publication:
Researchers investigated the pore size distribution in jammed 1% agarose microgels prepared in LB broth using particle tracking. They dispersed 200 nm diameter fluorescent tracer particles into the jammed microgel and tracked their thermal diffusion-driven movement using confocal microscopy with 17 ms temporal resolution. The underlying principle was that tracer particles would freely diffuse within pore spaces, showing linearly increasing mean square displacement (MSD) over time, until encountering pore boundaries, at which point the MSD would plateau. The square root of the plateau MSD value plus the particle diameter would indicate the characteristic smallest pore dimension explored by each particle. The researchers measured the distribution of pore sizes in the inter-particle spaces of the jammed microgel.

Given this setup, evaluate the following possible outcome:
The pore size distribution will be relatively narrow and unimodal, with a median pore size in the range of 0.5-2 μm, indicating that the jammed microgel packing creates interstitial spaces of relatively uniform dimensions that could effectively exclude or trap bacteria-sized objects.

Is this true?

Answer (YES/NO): NO